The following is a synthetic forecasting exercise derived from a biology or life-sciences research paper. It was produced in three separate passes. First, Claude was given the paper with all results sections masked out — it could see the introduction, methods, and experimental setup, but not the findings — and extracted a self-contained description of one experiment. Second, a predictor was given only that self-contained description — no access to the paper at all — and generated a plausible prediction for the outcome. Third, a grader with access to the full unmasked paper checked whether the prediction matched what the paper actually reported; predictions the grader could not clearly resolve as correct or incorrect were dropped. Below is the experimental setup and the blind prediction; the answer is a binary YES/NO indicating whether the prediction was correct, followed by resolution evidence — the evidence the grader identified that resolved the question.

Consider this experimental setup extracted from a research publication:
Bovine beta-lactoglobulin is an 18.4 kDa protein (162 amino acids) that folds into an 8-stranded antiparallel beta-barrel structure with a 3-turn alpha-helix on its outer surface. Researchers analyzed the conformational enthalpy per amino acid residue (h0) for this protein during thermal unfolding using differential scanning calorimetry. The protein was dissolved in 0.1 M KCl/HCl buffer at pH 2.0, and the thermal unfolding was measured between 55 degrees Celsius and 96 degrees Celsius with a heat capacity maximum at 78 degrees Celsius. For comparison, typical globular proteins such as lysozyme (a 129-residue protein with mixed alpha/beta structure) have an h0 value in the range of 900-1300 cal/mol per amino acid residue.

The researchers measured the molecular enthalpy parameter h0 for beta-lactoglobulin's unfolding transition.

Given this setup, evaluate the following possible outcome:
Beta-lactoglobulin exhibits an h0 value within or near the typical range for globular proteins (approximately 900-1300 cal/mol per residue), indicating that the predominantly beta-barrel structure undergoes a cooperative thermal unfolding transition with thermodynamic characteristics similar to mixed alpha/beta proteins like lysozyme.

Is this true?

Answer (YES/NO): NO